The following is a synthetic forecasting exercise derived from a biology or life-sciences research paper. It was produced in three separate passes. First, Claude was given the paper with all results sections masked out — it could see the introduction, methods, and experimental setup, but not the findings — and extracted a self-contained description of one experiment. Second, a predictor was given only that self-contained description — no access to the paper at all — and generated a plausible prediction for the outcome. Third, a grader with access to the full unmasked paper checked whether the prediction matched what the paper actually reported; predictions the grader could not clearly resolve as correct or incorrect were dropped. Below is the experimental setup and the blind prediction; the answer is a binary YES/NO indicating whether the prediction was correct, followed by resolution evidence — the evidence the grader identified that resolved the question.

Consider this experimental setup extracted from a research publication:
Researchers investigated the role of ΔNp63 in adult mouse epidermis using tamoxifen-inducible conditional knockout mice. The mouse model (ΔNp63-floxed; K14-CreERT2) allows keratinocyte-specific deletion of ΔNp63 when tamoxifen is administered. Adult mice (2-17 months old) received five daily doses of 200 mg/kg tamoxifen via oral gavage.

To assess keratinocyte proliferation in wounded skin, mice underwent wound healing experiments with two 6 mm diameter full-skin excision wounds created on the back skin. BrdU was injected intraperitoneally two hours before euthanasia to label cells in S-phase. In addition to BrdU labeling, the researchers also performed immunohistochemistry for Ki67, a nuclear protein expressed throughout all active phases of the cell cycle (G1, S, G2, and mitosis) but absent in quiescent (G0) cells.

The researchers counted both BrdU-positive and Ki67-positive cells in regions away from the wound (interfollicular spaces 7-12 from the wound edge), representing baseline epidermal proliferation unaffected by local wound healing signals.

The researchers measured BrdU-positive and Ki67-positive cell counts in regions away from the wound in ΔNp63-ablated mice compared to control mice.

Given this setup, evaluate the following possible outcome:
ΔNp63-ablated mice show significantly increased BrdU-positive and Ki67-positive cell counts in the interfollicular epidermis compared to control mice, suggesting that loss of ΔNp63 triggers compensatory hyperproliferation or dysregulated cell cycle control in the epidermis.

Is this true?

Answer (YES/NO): YES